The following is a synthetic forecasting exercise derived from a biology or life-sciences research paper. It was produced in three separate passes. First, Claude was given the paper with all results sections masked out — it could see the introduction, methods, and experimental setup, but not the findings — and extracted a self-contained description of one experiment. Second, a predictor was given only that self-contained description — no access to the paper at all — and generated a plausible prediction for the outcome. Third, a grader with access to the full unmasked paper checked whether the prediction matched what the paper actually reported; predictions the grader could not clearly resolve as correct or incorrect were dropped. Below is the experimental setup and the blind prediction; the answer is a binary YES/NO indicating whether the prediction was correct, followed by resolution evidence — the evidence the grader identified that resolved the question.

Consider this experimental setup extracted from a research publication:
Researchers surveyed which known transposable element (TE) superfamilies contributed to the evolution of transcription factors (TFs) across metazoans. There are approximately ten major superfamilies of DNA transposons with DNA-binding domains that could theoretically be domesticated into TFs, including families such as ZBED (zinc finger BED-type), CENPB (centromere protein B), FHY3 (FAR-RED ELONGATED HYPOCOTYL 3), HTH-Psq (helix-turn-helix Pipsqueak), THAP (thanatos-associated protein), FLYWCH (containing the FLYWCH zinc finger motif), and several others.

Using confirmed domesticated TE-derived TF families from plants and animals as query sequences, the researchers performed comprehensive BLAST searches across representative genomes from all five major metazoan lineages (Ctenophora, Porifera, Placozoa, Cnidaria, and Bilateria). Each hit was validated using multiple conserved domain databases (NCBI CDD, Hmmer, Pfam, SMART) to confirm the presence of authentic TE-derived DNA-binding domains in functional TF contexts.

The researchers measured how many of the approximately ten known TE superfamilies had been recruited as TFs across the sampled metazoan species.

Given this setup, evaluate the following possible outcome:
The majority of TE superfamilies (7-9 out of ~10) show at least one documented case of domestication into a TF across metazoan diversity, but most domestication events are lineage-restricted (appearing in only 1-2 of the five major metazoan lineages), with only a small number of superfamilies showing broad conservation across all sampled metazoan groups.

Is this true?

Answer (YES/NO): NO